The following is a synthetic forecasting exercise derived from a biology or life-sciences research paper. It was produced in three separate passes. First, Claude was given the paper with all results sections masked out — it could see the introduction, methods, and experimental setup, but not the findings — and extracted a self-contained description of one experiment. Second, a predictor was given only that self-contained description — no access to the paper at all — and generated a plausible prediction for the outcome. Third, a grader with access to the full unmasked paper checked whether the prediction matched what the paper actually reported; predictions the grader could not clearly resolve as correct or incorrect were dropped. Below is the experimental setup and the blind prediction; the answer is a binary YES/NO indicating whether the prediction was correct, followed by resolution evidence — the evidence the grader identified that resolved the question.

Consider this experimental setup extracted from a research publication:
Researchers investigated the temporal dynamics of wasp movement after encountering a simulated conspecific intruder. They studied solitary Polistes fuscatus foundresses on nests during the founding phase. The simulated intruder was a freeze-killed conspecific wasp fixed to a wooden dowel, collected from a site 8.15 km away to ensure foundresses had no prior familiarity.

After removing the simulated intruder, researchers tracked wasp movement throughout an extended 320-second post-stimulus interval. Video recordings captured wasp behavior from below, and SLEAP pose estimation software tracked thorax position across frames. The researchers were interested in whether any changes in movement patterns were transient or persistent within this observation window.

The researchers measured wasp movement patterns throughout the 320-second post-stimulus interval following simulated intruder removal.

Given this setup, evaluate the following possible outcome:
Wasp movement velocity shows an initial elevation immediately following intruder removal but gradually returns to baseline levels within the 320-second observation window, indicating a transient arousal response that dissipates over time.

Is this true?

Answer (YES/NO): NO